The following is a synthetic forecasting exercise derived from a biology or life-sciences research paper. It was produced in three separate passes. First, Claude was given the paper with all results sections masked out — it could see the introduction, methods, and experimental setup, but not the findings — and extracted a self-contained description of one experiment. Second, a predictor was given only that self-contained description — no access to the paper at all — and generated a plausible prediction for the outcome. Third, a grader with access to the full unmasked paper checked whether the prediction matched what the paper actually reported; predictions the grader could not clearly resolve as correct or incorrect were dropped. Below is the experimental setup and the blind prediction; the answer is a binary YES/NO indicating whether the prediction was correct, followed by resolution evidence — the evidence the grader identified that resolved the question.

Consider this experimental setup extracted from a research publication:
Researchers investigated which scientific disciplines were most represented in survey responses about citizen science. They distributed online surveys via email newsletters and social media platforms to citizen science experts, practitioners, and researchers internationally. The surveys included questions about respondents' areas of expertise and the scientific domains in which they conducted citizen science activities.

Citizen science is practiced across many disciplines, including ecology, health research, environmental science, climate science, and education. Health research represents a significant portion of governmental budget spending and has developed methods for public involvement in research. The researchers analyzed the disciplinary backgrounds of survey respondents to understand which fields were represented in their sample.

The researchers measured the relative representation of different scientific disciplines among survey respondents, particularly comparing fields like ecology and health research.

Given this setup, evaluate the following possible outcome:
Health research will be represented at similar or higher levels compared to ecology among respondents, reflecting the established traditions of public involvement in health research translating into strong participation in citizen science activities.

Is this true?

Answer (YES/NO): NO